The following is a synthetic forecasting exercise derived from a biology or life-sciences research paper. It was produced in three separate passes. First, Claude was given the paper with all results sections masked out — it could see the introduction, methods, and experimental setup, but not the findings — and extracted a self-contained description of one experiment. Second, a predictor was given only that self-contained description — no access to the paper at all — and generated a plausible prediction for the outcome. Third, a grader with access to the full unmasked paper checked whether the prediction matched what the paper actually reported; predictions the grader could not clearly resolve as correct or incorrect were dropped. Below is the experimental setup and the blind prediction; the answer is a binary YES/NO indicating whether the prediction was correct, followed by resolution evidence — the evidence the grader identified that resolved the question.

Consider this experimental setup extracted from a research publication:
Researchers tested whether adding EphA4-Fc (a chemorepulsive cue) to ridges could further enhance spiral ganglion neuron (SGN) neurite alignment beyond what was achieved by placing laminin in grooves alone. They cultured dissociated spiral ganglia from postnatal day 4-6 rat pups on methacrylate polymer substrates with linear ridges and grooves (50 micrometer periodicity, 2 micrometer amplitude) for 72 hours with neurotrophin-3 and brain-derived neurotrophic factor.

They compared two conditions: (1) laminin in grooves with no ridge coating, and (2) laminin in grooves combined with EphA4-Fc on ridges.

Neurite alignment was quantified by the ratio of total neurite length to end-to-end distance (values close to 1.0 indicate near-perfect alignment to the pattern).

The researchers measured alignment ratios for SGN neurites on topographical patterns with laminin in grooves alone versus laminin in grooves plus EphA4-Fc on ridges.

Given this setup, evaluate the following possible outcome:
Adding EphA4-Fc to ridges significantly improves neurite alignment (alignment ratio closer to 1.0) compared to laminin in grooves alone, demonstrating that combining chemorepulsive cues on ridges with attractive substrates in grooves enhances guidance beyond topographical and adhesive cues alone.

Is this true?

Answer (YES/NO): NO